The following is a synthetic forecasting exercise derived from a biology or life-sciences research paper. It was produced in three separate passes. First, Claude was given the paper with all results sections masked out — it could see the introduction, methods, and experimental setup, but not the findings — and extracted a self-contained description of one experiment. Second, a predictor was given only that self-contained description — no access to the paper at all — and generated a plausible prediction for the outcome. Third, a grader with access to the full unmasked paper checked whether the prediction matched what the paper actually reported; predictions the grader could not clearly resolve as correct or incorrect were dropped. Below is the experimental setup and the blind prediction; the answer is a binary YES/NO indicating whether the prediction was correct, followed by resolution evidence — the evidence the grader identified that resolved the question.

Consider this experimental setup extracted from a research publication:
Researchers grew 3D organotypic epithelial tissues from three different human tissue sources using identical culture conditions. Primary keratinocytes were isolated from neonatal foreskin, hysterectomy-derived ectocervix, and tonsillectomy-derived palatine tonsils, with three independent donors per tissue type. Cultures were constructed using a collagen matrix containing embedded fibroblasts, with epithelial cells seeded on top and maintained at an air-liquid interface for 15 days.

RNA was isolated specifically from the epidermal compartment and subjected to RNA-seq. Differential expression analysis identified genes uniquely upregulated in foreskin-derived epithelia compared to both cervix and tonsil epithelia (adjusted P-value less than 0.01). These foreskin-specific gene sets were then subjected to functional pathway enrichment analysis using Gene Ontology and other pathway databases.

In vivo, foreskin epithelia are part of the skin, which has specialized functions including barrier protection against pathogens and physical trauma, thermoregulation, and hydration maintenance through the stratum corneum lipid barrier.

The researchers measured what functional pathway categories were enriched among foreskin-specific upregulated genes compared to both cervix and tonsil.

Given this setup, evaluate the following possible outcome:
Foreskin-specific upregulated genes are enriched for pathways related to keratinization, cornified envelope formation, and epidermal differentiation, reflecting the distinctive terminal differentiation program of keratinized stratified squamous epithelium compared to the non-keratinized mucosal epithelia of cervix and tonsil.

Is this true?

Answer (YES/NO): YES